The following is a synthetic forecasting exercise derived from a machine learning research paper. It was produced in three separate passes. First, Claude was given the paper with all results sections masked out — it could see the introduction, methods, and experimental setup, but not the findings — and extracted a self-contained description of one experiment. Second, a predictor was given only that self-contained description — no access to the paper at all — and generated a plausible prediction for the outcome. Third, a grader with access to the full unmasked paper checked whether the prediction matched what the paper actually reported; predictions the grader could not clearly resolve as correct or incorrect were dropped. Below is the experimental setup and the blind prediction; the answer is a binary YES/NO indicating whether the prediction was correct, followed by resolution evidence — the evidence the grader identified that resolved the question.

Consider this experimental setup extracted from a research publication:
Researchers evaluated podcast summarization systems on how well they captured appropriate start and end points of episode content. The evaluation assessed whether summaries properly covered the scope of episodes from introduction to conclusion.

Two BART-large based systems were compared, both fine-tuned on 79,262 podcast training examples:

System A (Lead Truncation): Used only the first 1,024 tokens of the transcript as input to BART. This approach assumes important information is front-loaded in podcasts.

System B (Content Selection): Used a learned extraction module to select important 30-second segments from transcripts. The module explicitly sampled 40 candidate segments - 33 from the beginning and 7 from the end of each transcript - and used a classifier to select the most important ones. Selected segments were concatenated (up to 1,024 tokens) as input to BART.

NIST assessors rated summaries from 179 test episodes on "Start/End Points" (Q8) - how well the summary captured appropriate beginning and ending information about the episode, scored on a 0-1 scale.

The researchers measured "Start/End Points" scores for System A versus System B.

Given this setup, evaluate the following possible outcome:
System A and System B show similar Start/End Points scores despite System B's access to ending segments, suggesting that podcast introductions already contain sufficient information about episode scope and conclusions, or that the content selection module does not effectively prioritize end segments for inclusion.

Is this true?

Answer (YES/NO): NO